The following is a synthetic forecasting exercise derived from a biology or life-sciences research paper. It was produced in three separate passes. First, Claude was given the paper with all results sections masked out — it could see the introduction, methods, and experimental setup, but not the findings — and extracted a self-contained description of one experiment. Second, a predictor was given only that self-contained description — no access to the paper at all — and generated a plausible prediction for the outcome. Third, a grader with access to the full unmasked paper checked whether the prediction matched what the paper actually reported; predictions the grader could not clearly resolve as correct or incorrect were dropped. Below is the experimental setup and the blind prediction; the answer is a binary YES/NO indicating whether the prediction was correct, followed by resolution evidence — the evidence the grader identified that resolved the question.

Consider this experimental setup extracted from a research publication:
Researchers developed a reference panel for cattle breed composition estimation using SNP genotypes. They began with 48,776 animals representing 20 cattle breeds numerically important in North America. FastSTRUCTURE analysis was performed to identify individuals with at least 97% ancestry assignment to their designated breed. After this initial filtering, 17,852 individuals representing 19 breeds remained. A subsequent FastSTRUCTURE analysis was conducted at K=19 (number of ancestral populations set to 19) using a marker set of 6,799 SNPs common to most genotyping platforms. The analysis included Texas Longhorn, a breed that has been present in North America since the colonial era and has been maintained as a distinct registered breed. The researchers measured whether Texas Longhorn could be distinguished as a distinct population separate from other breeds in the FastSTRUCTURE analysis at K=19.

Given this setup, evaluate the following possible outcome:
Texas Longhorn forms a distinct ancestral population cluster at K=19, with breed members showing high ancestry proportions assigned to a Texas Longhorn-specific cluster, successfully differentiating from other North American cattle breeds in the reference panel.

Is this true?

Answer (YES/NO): NO